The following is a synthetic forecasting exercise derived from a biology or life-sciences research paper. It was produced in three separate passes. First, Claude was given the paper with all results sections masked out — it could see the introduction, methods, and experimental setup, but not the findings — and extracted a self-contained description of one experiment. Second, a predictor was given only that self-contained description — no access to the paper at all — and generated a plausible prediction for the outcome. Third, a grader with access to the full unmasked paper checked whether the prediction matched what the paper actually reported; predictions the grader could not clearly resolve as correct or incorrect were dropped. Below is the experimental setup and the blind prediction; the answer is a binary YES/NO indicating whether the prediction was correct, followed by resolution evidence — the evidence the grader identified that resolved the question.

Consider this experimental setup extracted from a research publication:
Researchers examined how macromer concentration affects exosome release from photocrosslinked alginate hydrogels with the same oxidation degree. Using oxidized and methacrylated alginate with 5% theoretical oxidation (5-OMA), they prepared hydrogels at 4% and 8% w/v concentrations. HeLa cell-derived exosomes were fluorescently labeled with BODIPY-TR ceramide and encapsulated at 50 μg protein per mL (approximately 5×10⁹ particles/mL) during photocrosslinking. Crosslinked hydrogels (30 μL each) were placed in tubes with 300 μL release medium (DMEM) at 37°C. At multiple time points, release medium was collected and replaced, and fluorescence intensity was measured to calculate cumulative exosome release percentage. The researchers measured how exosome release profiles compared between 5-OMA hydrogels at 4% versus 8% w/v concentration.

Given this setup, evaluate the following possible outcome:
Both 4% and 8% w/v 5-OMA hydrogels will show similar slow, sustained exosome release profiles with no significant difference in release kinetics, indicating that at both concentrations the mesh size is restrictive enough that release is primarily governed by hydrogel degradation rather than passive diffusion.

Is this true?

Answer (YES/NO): NO